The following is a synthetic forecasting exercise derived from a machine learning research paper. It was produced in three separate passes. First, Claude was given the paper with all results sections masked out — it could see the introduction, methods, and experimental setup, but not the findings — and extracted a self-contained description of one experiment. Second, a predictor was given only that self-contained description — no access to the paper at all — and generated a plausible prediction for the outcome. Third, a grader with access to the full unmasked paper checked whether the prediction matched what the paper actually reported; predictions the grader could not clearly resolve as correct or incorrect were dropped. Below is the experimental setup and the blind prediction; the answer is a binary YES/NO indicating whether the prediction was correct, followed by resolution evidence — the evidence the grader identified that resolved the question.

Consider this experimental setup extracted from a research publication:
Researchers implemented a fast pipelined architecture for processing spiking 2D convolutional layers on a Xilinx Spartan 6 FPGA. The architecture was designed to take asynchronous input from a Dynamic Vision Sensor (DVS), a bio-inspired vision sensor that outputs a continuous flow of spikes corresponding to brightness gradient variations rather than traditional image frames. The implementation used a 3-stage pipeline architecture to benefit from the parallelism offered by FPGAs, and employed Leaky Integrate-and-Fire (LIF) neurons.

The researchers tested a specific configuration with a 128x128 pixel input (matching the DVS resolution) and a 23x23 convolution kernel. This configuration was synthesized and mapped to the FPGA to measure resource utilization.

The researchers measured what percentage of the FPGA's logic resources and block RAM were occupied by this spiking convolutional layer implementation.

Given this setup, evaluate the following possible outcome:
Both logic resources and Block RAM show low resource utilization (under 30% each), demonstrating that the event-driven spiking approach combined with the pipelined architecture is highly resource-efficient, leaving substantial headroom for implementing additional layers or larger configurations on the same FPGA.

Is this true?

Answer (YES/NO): NO